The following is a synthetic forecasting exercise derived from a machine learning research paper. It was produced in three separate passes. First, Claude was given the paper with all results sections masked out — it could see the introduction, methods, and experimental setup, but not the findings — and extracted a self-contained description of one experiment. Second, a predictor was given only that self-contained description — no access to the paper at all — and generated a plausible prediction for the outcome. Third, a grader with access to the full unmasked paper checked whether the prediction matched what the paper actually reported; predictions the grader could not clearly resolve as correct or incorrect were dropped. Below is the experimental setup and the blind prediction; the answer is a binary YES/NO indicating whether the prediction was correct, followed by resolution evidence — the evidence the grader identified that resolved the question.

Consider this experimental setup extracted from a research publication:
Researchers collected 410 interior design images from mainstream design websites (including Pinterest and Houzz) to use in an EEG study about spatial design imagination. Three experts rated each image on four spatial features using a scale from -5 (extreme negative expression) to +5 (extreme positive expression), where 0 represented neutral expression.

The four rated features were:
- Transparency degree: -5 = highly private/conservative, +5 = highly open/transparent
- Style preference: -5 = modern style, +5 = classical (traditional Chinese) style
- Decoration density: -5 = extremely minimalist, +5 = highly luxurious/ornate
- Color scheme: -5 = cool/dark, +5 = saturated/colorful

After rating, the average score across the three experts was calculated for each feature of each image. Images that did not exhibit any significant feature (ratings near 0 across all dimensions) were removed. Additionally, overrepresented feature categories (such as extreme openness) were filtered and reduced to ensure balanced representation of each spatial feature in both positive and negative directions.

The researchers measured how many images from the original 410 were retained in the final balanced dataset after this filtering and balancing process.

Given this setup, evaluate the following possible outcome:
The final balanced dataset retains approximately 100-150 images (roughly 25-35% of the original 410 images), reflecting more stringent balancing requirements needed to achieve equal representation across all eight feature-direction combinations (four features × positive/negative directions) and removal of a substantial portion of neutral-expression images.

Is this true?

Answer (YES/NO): NO